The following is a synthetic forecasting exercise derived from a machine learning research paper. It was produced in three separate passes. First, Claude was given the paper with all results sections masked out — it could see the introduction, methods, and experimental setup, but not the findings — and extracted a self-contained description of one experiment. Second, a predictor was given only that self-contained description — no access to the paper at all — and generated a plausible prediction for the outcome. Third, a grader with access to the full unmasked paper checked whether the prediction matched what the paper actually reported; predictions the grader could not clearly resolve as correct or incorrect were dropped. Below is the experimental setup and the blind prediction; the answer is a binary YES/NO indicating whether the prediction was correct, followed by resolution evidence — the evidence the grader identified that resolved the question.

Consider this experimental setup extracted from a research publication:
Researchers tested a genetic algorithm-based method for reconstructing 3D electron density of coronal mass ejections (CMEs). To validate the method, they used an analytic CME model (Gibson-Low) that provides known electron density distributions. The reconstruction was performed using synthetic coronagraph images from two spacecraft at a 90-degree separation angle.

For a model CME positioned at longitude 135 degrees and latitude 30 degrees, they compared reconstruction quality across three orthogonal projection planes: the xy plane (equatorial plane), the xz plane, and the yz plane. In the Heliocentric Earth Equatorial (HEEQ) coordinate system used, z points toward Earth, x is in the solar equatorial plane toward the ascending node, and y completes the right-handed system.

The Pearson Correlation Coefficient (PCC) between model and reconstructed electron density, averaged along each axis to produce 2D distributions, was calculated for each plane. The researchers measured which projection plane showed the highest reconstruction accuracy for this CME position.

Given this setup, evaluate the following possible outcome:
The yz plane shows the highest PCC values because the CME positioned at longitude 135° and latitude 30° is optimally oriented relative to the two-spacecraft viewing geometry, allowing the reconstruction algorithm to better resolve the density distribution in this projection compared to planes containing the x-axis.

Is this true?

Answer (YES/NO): NO